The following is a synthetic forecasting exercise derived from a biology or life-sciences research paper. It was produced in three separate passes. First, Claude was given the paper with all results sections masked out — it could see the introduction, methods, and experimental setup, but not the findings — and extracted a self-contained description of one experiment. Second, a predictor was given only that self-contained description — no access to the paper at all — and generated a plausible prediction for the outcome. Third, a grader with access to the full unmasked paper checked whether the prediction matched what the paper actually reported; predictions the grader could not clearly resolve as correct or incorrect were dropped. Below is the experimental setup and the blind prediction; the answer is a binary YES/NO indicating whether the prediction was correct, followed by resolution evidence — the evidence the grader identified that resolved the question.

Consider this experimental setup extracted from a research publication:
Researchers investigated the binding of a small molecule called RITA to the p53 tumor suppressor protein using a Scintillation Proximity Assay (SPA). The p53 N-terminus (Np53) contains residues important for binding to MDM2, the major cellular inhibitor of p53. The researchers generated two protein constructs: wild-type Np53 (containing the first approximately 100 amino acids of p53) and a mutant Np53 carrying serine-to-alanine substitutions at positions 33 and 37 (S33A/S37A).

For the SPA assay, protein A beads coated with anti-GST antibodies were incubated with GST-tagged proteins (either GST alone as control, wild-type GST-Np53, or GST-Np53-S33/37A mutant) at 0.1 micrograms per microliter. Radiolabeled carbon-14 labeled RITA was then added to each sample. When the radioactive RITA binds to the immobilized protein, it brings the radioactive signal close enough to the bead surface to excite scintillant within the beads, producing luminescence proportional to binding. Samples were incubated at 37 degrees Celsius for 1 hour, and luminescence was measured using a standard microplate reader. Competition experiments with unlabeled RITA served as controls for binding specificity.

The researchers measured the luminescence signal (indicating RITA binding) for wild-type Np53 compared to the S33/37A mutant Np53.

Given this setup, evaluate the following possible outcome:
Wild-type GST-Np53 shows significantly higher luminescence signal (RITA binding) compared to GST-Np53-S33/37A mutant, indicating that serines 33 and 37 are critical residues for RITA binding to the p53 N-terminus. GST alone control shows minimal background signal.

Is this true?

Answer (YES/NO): YES